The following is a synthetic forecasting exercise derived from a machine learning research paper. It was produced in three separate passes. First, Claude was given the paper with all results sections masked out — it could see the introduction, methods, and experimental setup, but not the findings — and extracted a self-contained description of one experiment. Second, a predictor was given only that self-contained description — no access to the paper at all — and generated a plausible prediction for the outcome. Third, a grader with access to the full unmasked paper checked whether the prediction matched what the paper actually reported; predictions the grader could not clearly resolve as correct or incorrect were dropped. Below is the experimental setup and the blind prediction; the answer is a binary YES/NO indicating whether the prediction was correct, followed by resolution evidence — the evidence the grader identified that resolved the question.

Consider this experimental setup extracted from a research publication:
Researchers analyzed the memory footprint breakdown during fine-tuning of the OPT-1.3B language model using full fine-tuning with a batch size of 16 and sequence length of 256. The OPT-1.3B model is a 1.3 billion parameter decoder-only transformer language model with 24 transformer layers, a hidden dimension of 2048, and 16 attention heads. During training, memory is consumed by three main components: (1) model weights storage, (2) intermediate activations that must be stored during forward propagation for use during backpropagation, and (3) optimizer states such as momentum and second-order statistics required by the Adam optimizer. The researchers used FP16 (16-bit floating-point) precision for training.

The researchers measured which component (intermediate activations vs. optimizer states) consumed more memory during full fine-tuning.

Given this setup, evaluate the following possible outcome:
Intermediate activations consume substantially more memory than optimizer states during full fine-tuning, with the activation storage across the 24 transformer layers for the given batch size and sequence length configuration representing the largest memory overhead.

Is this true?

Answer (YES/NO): YES